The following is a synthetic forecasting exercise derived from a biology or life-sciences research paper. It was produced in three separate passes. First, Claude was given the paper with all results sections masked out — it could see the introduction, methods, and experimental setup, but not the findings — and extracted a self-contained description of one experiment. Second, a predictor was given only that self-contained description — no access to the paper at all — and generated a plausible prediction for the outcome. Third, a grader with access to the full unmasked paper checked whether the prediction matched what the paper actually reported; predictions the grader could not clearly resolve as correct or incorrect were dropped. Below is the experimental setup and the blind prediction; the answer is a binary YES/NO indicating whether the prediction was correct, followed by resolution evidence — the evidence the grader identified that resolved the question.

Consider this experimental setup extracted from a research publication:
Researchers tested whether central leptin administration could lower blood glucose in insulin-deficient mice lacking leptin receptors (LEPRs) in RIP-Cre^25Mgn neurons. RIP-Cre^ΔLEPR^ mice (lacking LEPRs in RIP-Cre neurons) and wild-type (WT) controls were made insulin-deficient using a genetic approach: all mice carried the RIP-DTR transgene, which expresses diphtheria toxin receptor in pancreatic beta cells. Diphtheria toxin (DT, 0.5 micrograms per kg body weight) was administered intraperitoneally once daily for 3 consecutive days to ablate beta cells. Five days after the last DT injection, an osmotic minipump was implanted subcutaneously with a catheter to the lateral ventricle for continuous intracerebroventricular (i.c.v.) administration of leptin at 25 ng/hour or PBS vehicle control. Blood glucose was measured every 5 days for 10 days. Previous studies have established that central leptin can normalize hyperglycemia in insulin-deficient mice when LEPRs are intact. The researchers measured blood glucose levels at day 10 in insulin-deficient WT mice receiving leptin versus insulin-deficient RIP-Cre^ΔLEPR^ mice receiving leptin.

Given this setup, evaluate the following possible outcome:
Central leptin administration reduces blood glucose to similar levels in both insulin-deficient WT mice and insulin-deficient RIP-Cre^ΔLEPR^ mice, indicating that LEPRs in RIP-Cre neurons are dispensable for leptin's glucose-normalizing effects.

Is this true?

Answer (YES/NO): NO